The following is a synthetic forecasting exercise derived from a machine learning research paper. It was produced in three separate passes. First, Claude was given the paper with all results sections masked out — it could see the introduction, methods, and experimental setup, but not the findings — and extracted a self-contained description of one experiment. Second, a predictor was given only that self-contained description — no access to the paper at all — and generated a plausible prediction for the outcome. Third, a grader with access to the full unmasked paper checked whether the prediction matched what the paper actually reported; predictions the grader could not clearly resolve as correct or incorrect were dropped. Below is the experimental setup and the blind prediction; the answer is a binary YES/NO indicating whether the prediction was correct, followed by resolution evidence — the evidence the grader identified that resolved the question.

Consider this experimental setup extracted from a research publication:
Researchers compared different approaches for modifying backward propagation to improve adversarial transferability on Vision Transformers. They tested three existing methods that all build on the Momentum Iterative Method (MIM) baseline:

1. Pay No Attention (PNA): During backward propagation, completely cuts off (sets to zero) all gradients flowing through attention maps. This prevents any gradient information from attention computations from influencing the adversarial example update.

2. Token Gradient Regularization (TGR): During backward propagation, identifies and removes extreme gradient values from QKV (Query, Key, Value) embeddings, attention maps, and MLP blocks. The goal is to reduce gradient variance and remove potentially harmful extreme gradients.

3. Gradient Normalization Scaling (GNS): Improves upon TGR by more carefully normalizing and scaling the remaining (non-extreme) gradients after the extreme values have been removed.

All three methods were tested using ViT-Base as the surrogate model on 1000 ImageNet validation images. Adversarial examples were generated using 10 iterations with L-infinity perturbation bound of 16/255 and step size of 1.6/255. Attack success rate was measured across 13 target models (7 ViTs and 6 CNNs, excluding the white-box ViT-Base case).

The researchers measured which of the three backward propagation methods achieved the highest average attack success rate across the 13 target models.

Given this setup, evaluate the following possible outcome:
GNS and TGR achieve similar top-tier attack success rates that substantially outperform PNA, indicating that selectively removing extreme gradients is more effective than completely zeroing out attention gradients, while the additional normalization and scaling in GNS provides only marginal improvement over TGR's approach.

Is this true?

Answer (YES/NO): YES